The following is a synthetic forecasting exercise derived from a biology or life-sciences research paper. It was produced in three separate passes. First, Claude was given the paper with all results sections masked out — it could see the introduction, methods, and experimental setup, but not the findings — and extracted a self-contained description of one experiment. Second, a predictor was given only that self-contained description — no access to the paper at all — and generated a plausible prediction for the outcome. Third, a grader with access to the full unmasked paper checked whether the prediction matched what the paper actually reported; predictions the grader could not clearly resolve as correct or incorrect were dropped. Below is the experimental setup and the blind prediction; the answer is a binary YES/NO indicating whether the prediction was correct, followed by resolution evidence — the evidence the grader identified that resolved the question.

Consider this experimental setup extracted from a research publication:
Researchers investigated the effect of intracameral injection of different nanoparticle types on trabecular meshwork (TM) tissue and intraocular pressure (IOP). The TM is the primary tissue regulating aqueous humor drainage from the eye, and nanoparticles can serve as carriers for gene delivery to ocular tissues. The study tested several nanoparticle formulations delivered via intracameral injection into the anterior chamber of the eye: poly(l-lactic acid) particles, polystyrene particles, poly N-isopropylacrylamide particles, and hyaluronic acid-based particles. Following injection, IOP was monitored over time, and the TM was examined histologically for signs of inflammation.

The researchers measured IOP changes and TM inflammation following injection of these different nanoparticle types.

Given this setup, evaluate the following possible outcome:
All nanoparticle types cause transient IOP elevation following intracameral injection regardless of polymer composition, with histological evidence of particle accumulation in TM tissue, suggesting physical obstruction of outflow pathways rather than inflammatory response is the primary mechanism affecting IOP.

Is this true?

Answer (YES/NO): NO